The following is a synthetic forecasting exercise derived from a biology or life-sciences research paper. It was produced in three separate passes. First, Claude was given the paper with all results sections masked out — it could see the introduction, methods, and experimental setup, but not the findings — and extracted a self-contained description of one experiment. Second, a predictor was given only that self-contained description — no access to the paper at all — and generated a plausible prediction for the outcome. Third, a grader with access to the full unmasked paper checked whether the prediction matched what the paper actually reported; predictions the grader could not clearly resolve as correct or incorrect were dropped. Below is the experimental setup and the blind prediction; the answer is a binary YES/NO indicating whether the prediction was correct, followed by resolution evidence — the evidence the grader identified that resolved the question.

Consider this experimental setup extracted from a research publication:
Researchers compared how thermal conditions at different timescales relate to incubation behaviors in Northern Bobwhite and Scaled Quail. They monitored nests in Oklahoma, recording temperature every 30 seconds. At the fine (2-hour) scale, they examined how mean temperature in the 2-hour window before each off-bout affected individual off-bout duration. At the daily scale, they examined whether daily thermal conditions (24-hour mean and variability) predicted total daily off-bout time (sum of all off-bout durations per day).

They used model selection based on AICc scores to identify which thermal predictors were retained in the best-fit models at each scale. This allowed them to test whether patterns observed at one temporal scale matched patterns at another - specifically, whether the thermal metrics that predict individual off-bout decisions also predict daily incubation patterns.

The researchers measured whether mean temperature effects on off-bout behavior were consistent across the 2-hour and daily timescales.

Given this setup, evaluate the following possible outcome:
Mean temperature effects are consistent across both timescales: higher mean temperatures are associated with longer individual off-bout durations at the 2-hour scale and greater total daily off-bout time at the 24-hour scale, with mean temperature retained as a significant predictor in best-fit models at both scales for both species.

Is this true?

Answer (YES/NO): NO